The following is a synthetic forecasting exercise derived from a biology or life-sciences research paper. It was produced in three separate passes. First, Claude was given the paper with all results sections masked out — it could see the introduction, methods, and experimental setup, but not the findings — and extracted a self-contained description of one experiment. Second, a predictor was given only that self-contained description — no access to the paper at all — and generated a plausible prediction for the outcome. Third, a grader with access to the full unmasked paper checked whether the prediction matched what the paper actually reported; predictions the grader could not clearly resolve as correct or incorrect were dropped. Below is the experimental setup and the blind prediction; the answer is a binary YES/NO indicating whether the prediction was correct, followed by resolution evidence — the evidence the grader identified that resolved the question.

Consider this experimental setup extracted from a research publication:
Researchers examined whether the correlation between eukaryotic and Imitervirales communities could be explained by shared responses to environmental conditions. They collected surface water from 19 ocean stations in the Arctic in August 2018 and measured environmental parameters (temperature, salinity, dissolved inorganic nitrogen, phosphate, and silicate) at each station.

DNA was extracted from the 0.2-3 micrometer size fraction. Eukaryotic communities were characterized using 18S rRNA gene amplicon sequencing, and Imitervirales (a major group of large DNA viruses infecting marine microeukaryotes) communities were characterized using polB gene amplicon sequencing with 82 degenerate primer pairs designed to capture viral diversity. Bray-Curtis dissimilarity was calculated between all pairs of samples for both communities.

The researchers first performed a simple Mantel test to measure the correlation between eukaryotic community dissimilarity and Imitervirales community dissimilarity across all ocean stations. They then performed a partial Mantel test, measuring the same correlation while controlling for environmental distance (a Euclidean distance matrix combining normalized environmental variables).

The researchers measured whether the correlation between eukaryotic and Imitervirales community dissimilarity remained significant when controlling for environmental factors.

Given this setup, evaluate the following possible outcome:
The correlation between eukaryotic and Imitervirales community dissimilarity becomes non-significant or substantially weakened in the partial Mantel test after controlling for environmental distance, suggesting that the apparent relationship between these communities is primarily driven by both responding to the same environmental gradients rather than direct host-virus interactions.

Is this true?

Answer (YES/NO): NO